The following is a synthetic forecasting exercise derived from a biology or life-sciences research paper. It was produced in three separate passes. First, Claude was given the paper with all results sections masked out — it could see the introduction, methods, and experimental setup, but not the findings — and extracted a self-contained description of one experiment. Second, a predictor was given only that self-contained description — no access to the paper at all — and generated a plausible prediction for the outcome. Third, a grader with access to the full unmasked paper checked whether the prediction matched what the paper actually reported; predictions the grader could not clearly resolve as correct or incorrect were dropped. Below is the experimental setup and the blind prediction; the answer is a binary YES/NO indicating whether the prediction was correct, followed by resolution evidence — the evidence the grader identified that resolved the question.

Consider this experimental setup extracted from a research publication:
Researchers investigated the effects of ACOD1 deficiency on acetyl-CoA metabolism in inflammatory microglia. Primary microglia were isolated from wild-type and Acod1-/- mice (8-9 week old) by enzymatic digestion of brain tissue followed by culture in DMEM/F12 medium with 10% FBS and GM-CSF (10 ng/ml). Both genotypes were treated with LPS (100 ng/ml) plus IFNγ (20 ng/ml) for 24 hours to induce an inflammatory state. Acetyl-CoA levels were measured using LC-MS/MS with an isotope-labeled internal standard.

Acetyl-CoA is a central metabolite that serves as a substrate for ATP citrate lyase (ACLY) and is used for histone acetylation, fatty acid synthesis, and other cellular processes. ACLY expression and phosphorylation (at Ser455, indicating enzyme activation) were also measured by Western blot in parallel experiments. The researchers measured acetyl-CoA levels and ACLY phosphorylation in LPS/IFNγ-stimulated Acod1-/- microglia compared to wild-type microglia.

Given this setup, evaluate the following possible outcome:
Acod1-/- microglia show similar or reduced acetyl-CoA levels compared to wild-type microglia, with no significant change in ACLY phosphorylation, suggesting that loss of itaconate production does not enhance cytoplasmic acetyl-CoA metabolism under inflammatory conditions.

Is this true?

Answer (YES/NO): NO